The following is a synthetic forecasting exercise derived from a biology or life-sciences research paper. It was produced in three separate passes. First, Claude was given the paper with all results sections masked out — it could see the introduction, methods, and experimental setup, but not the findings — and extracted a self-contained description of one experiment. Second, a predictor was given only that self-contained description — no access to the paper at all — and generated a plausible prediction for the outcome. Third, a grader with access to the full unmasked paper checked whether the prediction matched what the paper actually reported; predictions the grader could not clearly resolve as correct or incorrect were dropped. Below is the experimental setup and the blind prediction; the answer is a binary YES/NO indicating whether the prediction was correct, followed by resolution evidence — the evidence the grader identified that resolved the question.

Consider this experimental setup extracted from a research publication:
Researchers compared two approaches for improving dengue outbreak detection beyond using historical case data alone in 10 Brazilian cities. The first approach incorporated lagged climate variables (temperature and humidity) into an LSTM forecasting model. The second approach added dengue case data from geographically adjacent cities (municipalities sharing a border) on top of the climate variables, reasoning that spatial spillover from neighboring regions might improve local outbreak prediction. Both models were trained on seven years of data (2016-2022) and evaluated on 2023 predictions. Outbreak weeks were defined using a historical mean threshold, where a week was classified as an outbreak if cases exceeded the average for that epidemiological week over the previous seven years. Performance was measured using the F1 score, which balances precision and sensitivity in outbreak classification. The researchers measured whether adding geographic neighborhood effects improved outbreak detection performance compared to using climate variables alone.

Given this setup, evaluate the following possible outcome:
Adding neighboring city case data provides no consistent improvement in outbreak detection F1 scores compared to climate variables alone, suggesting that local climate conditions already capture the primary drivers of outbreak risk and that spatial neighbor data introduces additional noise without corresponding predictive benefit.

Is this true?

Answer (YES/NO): YES